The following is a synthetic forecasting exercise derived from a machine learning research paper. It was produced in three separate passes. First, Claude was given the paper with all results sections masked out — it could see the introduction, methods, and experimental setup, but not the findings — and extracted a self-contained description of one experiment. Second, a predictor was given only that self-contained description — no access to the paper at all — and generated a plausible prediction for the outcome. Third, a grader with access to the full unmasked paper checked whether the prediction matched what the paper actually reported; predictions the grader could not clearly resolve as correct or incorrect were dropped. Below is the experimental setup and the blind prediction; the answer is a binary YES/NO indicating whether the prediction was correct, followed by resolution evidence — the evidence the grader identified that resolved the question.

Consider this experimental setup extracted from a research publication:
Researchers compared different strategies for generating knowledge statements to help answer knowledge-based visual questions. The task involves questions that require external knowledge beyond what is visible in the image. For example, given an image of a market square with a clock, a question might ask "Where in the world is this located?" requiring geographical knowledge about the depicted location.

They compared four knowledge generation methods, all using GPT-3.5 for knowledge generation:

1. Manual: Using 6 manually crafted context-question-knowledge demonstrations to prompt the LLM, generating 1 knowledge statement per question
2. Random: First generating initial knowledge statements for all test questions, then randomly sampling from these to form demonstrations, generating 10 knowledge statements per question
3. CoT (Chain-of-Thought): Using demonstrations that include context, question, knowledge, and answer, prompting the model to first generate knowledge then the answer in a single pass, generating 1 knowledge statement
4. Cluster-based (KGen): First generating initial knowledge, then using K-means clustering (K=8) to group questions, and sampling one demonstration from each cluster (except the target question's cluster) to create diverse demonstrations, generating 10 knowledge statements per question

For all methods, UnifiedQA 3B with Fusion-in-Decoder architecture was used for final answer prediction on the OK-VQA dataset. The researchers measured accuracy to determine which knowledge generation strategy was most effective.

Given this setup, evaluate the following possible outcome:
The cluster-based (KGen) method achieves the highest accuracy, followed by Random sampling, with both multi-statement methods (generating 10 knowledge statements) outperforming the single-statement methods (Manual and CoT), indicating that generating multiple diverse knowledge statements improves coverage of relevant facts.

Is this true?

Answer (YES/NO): YES